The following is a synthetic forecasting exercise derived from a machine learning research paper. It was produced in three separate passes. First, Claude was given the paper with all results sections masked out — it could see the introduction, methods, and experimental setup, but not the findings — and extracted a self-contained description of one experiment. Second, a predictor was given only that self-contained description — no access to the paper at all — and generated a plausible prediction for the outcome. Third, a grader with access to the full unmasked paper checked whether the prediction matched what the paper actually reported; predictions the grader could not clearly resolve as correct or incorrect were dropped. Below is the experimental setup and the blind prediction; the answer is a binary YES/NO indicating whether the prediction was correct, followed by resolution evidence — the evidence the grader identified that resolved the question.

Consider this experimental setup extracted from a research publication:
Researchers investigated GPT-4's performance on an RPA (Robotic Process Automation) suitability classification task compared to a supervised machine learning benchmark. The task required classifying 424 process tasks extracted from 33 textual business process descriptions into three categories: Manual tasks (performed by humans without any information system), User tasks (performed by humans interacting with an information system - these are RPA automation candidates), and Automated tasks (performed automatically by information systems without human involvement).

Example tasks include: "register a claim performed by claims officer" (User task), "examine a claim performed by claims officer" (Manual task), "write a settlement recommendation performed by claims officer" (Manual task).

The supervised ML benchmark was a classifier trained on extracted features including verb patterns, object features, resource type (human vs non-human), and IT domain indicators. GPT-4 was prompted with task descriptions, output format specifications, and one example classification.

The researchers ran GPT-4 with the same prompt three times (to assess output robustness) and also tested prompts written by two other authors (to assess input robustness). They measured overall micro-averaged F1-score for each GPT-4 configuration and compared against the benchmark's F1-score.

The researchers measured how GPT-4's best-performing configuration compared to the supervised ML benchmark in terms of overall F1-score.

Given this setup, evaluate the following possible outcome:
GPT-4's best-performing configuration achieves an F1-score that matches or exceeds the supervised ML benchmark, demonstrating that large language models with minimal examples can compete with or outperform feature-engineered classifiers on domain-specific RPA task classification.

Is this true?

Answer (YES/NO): NO